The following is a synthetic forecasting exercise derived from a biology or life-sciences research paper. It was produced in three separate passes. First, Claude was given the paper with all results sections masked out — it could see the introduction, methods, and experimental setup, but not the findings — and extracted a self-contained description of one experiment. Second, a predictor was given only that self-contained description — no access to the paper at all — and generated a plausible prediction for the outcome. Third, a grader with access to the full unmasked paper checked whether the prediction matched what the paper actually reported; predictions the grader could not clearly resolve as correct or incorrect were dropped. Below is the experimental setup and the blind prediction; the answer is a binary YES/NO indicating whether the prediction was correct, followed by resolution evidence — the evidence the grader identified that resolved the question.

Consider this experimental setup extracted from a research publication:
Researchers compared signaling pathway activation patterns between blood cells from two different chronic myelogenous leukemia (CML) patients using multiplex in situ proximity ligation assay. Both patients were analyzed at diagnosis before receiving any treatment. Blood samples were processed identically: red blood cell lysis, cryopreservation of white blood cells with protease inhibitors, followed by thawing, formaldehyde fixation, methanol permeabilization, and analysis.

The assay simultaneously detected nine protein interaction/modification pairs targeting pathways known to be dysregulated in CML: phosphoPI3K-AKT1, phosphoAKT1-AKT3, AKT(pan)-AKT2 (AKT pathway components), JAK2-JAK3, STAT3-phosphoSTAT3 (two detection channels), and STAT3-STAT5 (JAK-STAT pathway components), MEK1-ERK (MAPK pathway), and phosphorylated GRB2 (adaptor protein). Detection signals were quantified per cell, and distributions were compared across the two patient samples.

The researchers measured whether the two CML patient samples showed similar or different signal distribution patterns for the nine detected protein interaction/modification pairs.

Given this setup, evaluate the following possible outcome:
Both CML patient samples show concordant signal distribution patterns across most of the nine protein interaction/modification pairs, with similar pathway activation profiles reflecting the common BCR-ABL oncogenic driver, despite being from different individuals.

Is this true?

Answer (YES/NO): NO